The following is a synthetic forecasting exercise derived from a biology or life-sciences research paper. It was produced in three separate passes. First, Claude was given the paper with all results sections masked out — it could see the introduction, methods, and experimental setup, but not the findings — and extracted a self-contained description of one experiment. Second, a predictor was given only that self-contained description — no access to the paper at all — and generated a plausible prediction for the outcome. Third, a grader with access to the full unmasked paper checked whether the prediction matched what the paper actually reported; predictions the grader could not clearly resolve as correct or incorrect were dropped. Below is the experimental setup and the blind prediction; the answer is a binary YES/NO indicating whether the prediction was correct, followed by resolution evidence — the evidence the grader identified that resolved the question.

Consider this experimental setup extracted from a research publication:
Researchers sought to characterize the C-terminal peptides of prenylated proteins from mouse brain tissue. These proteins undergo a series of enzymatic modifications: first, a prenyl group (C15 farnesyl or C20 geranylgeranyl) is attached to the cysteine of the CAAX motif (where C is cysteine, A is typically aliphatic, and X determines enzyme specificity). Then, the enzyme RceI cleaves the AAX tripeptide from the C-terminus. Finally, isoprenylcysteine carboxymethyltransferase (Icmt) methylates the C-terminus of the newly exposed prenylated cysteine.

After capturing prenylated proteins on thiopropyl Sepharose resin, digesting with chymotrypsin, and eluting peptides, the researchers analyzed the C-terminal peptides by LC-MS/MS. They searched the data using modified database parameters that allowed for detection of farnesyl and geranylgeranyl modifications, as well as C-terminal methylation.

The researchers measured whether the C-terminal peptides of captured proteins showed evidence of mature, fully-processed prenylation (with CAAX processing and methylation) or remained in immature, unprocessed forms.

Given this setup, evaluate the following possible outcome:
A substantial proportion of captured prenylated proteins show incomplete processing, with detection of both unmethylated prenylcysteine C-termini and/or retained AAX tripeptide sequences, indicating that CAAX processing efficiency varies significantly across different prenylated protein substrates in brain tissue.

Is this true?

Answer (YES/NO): NO